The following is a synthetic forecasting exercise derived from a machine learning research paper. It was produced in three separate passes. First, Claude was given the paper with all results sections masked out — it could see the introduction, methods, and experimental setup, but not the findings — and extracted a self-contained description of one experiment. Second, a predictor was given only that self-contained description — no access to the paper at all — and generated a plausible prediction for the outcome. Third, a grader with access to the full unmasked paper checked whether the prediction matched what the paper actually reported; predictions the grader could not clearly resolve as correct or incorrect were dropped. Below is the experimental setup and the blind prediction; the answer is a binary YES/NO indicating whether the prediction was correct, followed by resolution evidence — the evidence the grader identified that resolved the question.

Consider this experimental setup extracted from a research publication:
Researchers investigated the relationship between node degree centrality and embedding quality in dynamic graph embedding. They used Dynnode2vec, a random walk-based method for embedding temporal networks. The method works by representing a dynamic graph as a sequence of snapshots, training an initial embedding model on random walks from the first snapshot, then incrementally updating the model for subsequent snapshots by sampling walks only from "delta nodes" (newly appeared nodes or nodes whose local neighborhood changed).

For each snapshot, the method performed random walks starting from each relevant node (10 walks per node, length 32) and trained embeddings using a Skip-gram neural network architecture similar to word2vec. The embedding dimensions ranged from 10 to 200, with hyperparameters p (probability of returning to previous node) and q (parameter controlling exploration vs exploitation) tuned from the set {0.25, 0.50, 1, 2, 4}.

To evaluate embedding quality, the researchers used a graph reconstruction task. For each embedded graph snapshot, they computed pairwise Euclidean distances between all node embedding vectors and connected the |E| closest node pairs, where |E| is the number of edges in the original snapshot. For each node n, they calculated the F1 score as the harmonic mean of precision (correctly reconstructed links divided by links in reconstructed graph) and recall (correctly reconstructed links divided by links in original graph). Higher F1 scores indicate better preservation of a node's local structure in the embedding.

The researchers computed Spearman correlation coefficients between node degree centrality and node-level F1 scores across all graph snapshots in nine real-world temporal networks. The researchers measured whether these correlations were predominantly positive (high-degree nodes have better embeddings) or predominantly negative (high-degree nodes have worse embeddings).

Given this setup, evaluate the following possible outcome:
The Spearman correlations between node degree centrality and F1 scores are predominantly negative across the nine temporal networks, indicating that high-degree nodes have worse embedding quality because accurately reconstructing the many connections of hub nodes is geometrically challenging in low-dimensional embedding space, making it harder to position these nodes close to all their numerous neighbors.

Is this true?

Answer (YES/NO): NO